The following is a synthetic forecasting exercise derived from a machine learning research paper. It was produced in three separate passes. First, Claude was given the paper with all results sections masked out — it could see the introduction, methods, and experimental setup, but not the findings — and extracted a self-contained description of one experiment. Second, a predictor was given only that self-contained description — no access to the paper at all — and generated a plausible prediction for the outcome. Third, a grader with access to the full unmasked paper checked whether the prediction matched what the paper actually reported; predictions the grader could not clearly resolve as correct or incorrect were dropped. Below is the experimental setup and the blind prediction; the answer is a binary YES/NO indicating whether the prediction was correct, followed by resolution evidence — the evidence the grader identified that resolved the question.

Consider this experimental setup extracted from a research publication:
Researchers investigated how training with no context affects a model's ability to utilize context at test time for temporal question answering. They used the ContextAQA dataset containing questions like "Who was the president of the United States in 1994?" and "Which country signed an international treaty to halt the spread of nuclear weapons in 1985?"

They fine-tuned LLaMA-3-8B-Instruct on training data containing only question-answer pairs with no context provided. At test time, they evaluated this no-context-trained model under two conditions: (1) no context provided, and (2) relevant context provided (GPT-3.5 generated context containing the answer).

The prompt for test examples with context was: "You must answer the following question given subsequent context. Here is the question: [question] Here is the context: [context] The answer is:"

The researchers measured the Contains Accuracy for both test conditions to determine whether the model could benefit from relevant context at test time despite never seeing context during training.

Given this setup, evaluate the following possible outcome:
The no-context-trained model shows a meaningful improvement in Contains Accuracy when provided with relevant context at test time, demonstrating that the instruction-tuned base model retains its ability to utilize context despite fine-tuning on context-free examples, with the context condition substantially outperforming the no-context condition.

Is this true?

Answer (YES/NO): NO